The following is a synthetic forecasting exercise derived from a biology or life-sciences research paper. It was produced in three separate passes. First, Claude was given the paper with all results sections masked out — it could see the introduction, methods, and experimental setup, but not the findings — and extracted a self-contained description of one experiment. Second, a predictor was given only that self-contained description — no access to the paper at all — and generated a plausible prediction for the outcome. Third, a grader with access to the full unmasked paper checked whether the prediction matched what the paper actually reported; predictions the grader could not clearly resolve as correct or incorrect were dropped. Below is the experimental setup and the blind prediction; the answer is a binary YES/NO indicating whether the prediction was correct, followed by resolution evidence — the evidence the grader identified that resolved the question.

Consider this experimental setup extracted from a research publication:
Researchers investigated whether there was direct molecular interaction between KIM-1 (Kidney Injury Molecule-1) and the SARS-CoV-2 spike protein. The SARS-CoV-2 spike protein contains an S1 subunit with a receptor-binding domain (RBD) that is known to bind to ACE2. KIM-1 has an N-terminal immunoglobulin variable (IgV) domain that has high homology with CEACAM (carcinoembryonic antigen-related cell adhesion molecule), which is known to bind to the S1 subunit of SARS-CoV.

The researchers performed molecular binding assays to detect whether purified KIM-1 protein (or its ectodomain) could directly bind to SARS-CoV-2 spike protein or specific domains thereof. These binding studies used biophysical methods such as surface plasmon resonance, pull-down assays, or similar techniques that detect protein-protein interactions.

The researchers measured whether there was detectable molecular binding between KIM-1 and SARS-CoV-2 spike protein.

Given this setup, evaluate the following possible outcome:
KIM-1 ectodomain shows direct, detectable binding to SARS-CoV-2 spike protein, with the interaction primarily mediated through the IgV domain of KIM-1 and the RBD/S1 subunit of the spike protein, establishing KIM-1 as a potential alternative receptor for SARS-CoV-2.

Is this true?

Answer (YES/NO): NO